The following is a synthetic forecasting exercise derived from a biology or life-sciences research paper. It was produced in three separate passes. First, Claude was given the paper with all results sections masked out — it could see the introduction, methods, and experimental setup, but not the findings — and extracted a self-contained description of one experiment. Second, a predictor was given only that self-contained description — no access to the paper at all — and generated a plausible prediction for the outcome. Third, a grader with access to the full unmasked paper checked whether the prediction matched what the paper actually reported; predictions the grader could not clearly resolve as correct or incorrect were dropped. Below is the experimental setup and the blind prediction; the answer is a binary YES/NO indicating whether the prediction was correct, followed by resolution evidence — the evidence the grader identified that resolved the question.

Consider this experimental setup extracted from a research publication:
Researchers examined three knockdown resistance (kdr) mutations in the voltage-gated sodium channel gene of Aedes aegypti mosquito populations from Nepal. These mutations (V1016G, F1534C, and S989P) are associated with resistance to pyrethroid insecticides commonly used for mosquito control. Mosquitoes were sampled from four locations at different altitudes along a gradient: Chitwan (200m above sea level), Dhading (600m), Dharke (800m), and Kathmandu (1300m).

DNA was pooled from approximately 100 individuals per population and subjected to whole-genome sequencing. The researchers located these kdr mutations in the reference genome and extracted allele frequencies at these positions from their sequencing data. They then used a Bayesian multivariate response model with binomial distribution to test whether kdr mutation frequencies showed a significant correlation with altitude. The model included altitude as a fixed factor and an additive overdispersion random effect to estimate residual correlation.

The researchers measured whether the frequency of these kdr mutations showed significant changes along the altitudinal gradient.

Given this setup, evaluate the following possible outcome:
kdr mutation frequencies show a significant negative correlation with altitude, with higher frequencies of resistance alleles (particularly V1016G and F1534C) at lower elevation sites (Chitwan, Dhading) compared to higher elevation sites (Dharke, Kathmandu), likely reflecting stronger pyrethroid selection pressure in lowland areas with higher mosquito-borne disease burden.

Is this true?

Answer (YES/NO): NO